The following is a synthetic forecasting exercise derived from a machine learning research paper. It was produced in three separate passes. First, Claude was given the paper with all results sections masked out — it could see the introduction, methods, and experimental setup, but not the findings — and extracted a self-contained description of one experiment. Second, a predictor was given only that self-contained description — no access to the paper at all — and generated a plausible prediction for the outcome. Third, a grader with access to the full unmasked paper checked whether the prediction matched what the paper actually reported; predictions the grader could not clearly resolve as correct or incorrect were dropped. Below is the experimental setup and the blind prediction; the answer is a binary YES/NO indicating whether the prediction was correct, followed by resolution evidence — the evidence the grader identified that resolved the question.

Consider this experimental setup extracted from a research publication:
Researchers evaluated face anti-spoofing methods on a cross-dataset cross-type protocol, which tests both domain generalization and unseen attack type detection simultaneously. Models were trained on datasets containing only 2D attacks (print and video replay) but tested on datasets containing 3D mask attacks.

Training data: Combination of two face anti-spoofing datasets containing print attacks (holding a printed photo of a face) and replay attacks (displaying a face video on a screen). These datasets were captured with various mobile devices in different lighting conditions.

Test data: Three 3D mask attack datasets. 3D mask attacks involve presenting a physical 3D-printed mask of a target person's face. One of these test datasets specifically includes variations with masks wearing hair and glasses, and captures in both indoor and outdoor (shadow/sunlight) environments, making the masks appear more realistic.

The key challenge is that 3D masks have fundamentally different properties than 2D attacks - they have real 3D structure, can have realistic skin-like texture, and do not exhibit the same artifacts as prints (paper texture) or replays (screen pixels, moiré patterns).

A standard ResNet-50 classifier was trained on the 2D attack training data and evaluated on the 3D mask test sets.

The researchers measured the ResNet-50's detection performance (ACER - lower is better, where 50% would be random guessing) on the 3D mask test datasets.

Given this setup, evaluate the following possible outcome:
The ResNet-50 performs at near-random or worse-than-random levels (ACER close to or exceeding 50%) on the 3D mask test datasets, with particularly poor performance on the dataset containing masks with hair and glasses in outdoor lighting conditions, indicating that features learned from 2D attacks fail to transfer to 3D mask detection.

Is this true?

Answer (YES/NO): NO